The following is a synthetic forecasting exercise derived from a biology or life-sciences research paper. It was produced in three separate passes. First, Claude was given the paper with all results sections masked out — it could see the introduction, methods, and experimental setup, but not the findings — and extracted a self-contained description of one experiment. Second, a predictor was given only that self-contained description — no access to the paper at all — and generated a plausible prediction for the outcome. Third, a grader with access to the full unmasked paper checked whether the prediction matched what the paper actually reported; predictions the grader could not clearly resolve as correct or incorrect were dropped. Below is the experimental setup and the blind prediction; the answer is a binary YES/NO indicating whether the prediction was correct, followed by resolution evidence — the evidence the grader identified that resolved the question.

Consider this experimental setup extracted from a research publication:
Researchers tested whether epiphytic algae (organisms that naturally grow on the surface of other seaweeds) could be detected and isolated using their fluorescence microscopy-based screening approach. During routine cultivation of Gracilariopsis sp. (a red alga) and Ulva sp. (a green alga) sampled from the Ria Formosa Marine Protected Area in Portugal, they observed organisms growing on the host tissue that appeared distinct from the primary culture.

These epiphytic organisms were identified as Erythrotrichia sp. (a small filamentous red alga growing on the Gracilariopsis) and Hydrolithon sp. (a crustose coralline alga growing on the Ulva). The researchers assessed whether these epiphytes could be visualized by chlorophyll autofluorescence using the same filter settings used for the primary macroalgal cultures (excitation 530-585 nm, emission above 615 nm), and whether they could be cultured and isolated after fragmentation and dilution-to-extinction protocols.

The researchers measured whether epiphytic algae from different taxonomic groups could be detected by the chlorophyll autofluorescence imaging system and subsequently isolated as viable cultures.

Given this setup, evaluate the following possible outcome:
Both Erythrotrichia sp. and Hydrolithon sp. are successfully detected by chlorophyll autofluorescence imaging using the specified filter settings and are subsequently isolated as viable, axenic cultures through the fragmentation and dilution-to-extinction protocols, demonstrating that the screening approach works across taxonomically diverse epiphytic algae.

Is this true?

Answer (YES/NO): NO